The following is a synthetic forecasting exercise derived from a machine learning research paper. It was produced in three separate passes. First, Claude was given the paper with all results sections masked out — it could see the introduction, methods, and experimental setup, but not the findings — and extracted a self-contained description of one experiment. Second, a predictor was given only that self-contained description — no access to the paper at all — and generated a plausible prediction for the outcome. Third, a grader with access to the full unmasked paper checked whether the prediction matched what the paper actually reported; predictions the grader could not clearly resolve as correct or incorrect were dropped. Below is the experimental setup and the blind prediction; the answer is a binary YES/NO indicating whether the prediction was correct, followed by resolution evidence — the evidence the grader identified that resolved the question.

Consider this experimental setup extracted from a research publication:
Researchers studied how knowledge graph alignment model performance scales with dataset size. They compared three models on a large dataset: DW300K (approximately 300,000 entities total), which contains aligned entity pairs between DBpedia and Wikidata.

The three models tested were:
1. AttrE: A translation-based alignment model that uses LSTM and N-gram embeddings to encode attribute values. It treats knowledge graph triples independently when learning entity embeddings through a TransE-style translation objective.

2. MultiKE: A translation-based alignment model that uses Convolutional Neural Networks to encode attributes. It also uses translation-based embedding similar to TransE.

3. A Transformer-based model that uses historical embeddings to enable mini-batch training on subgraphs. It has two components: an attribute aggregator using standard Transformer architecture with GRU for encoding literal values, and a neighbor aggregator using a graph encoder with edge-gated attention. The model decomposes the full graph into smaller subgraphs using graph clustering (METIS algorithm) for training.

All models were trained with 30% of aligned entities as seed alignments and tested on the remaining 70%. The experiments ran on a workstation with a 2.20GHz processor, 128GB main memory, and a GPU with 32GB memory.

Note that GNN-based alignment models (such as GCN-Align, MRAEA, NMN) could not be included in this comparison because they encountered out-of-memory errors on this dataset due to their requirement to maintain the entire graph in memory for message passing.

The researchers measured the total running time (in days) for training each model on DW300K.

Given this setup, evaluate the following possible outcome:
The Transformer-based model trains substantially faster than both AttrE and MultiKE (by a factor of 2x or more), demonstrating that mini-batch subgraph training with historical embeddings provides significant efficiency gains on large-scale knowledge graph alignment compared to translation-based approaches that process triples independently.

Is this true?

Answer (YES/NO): NO